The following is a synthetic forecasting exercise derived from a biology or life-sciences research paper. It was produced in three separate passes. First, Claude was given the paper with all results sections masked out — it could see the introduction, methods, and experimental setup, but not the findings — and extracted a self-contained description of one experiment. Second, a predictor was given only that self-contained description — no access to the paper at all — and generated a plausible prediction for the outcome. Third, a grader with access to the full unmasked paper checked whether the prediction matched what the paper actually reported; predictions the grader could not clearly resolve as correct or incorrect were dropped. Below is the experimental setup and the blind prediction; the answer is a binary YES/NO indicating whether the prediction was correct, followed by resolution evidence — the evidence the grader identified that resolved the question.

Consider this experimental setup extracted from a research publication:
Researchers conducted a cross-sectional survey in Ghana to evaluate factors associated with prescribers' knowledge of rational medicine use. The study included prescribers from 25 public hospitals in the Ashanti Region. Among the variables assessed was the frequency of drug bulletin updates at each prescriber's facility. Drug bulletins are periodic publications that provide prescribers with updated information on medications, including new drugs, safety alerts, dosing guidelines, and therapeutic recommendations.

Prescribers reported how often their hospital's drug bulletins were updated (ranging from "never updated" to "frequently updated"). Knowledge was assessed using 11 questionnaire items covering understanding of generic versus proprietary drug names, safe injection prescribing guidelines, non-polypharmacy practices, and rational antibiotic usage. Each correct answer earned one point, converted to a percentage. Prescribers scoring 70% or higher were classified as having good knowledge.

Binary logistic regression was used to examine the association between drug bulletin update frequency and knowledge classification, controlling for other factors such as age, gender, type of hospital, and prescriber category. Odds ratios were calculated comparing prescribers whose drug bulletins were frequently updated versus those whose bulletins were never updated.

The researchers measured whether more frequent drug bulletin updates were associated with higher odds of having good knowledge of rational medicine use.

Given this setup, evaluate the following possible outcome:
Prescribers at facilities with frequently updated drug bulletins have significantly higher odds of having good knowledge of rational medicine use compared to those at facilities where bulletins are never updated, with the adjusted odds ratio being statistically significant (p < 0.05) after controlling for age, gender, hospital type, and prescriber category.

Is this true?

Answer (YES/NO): NO